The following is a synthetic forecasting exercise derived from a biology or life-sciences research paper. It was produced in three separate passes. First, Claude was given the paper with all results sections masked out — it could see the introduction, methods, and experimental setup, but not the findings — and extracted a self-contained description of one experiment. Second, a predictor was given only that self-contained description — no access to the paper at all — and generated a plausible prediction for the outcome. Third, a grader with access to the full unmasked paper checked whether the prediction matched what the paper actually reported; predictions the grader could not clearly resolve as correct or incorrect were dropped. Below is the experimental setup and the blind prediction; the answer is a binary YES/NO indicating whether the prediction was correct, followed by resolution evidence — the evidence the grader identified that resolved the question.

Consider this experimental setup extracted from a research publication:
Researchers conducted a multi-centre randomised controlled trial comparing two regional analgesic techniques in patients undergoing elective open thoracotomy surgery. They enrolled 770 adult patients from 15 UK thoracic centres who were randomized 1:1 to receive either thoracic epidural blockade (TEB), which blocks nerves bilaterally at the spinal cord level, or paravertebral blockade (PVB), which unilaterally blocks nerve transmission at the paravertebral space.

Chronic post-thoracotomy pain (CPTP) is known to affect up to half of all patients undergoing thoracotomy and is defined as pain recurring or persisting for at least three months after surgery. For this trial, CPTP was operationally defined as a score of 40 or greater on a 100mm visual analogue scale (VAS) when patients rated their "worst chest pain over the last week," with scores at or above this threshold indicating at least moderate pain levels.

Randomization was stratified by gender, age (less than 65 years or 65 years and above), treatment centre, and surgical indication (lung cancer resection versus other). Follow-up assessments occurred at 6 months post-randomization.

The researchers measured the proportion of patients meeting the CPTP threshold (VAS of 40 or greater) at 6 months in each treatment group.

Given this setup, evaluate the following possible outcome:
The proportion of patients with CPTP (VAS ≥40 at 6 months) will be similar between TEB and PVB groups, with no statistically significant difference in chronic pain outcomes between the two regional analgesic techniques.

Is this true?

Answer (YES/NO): YES